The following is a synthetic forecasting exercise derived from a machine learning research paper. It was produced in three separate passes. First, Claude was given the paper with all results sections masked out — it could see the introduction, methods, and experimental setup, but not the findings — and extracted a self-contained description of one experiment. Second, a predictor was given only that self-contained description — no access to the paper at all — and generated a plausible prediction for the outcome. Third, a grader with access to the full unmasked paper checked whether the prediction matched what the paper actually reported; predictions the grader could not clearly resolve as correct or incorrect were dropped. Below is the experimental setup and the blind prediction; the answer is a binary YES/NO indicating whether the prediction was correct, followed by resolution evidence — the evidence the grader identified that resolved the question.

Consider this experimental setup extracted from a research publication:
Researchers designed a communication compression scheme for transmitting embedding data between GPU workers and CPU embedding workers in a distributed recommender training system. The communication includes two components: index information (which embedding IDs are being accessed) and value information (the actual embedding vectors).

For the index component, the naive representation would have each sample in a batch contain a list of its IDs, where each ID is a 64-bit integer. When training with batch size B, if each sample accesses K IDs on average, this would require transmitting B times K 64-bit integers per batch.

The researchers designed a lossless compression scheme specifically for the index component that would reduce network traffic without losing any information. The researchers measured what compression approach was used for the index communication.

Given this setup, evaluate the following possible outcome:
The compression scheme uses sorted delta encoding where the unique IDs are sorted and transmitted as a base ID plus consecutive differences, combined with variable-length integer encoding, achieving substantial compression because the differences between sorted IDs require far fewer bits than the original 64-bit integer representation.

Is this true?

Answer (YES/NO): NO